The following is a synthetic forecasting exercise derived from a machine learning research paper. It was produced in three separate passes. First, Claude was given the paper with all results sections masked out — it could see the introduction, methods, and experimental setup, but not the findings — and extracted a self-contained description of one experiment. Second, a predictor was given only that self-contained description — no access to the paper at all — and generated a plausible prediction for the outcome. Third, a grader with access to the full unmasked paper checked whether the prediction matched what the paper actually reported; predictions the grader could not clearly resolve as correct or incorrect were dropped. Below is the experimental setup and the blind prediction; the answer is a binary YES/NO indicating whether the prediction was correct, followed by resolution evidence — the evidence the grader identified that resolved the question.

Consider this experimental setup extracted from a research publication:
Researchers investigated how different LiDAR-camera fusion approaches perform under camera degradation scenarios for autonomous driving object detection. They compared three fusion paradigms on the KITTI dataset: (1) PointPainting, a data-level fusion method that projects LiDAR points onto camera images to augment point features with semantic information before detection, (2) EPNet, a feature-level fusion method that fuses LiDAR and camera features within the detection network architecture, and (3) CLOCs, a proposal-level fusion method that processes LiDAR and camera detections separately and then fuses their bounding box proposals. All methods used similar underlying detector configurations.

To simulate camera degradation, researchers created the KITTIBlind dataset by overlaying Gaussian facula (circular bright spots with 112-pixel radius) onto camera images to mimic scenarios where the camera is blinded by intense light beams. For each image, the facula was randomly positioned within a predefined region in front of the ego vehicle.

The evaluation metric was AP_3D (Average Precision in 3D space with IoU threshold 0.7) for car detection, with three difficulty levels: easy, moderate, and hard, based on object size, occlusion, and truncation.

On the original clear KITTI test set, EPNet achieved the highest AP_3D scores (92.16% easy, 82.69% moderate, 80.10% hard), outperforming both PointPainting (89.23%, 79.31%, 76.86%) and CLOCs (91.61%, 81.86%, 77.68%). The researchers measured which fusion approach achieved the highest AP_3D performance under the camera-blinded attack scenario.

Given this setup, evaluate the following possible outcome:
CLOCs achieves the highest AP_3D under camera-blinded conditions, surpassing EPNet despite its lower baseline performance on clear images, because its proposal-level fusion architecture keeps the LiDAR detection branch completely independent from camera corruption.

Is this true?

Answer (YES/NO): YES